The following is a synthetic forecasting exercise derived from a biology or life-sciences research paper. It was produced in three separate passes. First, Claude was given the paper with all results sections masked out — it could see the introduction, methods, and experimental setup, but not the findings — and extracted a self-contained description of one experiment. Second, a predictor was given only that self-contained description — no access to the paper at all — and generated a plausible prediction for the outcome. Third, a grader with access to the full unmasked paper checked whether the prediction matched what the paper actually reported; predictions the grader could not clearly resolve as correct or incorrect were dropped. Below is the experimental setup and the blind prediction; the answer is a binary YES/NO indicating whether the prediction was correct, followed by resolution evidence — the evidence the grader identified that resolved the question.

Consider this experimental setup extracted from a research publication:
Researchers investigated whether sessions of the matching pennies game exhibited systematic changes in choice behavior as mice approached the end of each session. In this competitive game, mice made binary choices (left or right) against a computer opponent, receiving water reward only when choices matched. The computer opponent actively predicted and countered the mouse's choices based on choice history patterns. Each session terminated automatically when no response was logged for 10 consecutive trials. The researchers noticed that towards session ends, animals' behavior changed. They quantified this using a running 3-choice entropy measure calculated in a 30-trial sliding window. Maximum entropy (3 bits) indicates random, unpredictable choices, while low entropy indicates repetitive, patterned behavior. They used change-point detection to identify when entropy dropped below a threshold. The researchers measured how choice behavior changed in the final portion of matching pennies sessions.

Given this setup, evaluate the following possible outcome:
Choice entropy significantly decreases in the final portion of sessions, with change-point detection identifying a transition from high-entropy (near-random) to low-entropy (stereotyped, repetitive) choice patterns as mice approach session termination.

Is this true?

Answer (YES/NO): YES